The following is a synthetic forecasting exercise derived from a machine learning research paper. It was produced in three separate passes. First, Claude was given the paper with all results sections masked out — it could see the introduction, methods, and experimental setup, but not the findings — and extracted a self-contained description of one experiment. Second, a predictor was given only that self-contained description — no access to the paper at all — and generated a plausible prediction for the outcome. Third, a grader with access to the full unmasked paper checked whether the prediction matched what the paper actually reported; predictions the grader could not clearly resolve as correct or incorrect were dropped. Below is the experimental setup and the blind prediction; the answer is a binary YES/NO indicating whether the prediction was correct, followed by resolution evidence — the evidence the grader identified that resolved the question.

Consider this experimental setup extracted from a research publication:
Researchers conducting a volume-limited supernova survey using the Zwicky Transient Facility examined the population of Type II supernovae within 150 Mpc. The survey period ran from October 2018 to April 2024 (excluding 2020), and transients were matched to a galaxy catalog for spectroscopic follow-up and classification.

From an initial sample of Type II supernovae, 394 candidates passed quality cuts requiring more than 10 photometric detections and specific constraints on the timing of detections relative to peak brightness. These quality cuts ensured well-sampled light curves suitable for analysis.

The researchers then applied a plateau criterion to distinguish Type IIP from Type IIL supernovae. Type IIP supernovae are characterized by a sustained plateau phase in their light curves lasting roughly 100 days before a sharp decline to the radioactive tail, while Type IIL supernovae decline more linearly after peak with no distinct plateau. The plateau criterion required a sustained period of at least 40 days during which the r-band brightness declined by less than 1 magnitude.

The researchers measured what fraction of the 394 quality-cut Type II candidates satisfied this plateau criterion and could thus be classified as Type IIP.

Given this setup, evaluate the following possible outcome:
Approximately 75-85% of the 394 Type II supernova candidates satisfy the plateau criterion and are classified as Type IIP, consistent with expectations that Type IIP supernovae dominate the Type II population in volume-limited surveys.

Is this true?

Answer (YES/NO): YES